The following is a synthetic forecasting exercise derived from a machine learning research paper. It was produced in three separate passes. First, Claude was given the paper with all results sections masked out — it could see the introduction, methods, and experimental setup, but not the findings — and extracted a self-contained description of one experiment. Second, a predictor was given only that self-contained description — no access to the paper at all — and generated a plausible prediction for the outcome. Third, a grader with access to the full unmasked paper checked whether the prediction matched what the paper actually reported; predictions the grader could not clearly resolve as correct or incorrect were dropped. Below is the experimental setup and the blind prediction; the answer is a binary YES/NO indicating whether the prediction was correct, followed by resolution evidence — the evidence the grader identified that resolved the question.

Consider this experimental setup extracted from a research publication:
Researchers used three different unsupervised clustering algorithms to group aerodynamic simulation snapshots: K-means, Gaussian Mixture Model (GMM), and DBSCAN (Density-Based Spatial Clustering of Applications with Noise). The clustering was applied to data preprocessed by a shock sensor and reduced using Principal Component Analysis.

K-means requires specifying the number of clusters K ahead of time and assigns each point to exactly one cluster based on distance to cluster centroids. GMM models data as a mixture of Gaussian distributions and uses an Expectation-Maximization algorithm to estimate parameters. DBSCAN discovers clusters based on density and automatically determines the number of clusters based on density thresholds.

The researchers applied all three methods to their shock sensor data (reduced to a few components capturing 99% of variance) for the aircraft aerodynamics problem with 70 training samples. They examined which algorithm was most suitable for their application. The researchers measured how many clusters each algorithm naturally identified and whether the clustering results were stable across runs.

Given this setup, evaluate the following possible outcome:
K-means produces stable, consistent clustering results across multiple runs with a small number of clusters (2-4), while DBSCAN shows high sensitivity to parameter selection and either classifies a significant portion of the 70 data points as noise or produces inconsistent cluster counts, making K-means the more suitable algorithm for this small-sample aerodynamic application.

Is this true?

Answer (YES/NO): NO